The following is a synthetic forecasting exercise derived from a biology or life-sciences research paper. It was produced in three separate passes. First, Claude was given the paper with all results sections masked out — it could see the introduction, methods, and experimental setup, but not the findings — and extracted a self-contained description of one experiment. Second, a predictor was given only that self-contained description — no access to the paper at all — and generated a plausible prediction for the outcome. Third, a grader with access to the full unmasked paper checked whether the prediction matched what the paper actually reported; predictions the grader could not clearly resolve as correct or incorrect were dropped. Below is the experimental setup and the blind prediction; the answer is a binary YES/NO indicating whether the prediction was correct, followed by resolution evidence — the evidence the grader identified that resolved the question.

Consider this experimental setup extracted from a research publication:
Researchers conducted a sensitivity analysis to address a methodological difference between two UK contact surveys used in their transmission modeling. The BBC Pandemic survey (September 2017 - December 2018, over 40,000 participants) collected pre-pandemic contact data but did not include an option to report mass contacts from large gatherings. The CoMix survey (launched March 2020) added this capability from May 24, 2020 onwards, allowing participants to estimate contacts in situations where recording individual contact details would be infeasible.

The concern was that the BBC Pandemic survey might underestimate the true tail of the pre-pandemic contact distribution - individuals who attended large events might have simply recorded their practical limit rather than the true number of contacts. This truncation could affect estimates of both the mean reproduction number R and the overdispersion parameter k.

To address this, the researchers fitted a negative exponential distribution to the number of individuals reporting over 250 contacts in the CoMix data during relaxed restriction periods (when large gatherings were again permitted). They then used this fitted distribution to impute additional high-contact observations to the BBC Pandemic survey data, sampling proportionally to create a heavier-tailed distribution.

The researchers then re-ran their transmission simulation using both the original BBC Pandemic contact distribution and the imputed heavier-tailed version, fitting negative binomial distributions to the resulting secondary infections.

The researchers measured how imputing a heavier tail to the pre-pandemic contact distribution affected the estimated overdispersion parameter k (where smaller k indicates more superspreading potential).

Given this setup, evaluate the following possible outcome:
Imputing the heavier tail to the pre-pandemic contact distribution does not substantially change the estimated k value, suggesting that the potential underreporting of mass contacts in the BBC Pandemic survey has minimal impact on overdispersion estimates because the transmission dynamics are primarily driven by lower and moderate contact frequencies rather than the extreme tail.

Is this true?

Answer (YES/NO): NO